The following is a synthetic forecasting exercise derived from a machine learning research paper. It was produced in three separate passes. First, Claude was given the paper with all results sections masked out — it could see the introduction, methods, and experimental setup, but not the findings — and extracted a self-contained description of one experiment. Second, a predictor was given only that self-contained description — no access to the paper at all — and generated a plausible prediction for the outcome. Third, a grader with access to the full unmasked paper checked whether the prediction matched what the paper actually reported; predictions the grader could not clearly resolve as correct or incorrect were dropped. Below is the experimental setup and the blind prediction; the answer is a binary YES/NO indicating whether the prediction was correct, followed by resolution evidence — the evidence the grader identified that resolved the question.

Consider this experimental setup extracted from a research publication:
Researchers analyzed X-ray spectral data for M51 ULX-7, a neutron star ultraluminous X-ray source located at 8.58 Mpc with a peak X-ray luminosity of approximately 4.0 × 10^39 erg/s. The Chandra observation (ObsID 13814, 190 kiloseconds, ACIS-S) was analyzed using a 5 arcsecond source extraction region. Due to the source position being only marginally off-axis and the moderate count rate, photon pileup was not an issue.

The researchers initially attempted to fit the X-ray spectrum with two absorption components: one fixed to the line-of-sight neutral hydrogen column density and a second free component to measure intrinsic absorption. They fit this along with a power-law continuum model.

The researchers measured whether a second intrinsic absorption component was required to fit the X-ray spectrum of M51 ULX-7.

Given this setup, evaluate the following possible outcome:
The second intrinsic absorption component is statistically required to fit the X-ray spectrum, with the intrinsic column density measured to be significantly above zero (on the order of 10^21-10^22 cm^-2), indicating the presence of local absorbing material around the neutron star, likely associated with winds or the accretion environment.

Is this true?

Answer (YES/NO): NO